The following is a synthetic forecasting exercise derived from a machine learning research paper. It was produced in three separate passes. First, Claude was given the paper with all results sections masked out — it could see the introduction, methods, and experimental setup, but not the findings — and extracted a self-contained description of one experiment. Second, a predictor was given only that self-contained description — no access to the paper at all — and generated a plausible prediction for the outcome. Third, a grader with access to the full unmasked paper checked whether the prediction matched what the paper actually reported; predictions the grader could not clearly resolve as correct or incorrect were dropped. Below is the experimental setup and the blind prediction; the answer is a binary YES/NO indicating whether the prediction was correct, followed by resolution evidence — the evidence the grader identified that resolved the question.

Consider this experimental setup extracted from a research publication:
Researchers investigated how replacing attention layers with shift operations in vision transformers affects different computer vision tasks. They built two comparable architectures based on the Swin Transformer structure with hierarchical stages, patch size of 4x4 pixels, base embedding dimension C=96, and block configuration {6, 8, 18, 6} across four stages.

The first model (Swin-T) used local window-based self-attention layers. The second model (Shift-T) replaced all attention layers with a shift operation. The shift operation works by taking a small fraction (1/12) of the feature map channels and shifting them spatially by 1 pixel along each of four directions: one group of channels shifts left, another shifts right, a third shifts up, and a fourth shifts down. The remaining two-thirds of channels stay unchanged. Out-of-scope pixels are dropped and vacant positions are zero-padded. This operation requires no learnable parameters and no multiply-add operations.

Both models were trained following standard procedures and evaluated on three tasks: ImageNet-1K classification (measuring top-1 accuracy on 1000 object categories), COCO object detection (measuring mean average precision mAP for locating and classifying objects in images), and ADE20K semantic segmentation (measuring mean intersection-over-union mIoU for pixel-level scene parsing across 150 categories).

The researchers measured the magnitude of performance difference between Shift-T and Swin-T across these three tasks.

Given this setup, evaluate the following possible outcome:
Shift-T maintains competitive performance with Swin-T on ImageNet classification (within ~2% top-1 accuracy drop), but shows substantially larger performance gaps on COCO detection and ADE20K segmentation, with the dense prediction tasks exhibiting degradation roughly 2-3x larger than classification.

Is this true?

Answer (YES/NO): NO